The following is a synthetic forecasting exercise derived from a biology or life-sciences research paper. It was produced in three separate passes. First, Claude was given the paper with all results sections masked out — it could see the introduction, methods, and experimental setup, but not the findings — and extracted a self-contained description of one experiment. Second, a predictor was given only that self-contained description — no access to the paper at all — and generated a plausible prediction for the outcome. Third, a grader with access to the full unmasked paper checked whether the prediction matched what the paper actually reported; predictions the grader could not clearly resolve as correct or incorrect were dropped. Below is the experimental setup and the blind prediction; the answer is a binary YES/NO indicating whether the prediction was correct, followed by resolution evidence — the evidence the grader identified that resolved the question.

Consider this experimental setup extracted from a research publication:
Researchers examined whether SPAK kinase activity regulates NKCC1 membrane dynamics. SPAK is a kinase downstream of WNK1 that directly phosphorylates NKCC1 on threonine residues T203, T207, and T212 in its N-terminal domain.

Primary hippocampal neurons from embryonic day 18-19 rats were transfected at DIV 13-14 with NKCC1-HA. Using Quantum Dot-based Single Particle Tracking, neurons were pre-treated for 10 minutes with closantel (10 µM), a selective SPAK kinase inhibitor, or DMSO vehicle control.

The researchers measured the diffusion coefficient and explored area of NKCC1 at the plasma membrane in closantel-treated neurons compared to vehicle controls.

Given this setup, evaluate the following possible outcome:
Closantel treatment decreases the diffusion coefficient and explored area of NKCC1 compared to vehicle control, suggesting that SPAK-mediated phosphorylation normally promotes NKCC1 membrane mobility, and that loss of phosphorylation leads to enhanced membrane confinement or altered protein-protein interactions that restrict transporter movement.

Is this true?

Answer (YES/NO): YES